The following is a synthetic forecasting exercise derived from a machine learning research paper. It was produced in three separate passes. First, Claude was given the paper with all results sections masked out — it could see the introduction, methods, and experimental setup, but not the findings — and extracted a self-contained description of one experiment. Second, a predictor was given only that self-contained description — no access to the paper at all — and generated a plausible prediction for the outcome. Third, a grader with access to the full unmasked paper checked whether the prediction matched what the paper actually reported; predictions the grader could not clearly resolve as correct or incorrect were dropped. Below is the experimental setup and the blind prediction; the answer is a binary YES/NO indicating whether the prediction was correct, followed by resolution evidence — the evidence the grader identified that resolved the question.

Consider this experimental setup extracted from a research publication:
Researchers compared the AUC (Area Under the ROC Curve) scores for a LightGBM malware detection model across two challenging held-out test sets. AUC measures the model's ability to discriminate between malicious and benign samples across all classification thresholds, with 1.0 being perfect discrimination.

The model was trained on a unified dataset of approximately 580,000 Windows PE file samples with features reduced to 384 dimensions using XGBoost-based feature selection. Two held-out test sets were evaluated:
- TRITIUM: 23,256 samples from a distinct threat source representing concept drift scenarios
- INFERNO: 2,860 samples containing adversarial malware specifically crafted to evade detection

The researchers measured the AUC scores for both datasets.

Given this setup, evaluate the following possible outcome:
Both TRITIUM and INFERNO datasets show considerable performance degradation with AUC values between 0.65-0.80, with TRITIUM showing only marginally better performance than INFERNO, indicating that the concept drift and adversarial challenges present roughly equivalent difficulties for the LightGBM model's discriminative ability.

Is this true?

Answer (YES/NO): NO